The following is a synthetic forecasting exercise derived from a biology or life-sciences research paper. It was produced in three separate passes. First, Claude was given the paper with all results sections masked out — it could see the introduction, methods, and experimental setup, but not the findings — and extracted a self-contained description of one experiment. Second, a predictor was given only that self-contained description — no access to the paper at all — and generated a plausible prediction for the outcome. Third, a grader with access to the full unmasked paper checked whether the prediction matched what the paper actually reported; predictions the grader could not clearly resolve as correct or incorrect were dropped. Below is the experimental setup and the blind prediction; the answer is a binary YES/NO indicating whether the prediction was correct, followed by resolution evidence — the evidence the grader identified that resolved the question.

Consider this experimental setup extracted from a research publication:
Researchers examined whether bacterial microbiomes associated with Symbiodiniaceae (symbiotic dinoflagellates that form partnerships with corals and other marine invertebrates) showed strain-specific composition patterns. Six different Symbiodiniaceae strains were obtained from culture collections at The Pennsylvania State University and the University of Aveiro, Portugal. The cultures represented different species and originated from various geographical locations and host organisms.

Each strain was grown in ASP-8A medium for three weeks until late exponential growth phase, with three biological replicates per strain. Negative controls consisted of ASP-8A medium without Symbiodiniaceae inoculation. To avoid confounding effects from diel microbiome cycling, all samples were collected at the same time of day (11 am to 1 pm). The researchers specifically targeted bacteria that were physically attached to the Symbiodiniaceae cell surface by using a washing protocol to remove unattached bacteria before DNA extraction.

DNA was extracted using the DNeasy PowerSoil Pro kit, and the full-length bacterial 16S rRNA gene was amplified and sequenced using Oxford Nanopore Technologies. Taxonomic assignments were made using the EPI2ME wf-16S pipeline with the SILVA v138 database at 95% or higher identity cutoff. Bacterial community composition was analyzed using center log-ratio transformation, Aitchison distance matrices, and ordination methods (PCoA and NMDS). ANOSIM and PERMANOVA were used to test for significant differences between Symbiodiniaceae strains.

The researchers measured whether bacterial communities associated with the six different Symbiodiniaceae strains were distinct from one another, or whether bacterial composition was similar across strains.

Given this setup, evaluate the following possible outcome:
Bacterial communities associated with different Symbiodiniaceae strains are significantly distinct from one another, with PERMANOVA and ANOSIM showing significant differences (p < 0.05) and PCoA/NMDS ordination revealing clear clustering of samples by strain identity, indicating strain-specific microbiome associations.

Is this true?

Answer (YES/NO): YES